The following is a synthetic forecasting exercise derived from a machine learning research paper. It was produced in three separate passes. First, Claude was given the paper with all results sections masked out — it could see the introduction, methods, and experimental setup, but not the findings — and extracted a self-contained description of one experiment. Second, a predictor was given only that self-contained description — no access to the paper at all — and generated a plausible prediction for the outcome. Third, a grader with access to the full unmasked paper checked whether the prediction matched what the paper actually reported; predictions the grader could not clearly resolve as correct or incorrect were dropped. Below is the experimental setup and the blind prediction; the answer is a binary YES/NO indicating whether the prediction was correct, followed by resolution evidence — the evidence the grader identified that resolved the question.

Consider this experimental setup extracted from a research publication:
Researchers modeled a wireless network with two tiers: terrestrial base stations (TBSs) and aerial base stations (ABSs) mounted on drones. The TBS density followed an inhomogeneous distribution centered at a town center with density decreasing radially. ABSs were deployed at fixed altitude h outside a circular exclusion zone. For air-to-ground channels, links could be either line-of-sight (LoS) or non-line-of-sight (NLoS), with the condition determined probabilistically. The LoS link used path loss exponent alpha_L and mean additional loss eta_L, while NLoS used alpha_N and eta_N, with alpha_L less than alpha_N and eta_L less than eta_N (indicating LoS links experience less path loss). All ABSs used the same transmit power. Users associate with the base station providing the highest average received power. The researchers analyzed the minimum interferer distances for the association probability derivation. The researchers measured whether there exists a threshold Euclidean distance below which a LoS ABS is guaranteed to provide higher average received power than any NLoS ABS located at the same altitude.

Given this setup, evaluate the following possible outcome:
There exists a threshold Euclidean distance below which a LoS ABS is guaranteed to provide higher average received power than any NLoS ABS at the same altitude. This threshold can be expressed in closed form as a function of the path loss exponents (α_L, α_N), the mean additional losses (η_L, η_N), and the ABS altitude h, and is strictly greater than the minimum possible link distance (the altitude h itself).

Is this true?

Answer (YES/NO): YES